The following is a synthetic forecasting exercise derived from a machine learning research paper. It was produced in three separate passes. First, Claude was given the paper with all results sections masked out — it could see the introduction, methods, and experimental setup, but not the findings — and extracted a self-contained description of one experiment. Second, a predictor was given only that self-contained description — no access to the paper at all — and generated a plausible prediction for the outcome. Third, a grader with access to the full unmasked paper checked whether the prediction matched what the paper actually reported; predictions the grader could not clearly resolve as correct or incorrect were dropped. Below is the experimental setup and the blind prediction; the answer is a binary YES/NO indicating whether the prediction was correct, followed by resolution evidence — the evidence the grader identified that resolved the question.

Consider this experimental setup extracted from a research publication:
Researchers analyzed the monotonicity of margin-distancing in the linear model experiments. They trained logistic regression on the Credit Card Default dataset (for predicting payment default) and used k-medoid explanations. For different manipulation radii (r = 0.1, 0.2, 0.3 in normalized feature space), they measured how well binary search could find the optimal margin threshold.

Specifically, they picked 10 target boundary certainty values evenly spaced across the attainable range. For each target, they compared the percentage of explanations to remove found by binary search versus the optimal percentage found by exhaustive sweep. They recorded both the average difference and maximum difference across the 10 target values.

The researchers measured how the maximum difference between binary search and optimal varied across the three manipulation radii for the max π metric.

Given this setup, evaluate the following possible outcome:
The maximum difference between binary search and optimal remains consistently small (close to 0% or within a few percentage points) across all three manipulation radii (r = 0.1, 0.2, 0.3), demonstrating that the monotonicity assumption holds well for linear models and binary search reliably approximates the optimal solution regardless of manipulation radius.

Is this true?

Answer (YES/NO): NO